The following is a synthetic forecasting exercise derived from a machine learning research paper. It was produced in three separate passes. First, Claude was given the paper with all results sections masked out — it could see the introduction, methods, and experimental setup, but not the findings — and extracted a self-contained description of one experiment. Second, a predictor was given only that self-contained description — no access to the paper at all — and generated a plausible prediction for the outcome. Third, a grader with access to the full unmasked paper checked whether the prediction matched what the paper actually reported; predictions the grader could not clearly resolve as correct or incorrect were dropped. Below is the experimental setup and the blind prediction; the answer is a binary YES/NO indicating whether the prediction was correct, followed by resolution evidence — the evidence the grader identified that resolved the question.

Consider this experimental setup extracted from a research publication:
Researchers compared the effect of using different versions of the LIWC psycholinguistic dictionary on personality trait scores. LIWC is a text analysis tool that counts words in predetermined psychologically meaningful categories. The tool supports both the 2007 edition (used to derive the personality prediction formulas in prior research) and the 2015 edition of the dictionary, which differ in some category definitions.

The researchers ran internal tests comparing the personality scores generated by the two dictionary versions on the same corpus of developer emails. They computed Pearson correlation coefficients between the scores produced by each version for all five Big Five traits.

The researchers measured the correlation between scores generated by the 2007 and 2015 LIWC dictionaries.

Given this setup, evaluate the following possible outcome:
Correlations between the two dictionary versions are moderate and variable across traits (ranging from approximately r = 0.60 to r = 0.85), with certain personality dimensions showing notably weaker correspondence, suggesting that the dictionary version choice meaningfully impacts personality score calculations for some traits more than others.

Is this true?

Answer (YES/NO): NO